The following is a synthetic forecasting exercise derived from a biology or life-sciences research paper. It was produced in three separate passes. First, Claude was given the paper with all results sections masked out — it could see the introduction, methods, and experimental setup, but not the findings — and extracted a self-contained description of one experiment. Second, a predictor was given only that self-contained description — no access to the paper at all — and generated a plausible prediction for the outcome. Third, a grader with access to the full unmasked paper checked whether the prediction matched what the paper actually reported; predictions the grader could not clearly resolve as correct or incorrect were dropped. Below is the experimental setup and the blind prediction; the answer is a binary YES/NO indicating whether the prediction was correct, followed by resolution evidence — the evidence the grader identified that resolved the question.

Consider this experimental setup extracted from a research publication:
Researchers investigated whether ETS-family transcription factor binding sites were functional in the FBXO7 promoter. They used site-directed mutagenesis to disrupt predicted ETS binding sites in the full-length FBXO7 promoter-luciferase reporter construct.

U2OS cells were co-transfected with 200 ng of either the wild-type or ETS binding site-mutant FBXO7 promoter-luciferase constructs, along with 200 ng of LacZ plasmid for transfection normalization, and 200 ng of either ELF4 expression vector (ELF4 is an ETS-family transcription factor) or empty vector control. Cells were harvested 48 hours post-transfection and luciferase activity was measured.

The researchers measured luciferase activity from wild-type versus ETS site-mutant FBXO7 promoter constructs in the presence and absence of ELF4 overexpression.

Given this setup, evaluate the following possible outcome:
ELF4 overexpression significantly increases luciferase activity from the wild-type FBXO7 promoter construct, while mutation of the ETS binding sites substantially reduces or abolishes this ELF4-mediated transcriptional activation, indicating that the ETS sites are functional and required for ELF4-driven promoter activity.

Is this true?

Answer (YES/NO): YES